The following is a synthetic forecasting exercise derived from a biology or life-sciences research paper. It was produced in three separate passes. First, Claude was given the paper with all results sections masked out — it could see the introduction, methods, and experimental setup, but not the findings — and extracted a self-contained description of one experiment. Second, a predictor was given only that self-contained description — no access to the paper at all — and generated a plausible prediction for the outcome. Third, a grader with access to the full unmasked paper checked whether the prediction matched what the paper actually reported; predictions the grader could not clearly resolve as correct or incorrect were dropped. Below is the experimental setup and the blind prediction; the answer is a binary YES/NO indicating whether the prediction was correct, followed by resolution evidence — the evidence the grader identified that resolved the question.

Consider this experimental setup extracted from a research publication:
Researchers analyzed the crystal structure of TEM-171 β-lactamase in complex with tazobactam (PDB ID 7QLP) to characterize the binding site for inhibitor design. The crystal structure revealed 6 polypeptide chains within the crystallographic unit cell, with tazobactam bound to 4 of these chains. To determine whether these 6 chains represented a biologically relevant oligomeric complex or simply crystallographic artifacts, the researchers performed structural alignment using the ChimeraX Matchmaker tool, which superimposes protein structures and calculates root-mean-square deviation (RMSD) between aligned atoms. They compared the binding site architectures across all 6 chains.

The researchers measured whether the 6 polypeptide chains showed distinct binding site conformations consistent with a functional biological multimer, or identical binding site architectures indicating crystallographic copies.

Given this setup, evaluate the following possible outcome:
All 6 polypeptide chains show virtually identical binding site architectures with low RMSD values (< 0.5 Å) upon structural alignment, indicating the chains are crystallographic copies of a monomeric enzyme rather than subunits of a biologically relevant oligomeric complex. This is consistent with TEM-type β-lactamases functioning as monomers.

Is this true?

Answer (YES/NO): YES